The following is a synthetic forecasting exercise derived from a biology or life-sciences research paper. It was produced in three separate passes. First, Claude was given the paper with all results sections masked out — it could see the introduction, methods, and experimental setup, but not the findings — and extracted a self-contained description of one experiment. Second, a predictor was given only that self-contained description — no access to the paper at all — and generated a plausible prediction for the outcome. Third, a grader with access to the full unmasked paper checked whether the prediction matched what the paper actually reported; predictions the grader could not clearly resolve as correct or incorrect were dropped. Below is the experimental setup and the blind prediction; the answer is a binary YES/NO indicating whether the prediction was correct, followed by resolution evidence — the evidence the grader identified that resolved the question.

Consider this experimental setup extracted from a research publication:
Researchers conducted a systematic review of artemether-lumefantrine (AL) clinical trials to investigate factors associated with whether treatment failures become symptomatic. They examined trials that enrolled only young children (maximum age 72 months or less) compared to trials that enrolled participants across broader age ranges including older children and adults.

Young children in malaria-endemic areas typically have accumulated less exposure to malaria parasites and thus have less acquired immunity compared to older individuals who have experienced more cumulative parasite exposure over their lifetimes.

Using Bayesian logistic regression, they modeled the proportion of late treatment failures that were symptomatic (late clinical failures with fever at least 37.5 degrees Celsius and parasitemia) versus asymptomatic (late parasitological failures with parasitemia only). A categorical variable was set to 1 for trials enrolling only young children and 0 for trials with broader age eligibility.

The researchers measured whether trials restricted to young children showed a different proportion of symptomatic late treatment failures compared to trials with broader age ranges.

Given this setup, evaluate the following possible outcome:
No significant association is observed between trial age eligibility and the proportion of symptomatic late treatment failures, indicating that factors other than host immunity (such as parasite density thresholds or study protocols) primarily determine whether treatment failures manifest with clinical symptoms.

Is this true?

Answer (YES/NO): NO